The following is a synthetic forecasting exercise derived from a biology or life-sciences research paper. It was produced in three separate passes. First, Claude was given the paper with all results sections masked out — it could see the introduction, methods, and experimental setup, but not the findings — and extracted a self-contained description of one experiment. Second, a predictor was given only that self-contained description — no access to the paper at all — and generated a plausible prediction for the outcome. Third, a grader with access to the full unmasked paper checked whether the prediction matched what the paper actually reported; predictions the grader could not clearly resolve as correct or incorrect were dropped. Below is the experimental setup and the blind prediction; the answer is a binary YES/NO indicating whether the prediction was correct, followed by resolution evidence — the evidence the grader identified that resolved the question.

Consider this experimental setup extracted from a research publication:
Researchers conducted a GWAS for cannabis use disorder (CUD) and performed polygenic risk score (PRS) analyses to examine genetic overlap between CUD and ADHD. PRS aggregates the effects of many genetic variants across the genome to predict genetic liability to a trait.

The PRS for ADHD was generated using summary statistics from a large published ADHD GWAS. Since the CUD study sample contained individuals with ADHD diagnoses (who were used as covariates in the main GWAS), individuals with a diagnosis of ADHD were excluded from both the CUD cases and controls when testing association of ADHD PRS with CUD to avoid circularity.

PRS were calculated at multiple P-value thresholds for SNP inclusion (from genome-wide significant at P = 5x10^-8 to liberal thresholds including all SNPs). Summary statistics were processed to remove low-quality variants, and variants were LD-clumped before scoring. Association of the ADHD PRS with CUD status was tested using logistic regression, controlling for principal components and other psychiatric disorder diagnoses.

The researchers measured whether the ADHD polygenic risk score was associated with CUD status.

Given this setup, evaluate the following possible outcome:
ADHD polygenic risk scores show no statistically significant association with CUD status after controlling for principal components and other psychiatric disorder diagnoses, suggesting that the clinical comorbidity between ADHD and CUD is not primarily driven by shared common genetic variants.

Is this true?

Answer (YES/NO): NO